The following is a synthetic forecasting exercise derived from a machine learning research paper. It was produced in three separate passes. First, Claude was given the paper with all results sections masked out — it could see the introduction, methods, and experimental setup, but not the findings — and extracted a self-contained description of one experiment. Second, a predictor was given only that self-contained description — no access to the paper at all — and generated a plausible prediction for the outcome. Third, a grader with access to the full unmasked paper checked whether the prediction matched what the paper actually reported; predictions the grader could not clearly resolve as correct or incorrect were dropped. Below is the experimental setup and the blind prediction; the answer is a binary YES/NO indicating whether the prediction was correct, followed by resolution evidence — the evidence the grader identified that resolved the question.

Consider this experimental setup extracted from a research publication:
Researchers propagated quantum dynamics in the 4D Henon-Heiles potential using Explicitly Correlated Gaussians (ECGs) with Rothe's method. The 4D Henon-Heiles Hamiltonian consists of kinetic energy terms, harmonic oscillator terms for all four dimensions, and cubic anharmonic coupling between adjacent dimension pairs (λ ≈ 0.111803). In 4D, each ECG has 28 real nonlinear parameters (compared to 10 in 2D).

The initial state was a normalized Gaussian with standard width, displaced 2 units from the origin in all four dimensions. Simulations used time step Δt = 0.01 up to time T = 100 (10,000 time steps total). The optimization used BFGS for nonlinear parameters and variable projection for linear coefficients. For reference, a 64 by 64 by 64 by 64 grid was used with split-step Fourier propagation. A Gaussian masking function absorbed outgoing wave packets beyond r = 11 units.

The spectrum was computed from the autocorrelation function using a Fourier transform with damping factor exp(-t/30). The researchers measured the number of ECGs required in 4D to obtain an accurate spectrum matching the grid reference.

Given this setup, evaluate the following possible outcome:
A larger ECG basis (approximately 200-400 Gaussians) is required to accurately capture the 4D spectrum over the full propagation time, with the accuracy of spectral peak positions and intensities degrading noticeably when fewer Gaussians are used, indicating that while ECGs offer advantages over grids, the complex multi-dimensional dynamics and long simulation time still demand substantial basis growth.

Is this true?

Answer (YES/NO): NO